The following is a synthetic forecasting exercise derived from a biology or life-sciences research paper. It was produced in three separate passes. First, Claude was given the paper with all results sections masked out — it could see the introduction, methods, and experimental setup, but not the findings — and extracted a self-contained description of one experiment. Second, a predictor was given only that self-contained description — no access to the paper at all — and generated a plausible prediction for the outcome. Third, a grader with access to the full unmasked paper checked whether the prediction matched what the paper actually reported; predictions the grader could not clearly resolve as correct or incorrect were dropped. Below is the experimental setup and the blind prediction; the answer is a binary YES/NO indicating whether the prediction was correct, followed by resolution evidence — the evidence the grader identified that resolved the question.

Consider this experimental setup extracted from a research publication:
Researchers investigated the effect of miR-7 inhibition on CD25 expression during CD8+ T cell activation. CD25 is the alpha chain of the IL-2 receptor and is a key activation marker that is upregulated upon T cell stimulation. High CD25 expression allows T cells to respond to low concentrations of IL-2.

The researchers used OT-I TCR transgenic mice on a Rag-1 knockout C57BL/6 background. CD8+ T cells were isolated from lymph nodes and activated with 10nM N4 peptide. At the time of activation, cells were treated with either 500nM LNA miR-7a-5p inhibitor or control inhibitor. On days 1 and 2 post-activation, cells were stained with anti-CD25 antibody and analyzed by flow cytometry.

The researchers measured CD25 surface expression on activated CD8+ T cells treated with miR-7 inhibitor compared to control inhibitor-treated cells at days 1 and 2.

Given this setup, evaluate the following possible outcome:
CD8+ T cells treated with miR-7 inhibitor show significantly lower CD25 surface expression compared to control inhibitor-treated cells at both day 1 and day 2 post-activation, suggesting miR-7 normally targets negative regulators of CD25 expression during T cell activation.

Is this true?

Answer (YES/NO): NO